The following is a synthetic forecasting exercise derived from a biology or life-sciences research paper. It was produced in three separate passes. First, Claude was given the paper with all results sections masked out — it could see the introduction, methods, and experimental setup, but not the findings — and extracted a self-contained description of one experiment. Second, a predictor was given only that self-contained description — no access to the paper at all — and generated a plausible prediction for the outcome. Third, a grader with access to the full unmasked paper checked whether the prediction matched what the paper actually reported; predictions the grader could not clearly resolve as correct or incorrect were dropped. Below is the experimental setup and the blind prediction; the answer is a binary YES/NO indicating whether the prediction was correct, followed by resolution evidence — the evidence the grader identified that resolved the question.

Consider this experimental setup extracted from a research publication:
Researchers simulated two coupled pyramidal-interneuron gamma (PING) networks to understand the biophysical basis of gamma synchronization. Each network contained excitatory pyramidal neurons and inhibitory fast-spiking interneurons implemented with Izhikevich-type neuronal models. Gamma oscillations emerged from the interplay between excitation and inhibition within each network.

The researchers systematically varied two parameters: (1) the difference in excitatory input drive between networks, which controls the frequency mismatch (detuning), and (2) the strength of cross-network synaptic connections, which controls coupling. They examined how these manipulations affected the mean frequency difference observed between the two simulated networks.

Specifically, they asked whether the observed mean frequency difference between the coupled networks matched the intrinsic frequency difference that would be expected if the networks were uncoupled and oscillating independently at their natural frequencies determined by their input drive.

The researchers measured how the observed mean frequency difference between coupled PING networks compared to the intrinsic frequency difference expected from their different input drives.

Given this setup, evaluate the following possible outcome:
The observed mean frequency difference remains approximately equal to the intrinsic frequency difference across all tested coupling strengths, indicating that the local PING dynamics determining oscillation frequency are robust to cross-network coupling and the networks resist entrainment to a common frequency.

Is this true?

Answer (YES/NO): YES